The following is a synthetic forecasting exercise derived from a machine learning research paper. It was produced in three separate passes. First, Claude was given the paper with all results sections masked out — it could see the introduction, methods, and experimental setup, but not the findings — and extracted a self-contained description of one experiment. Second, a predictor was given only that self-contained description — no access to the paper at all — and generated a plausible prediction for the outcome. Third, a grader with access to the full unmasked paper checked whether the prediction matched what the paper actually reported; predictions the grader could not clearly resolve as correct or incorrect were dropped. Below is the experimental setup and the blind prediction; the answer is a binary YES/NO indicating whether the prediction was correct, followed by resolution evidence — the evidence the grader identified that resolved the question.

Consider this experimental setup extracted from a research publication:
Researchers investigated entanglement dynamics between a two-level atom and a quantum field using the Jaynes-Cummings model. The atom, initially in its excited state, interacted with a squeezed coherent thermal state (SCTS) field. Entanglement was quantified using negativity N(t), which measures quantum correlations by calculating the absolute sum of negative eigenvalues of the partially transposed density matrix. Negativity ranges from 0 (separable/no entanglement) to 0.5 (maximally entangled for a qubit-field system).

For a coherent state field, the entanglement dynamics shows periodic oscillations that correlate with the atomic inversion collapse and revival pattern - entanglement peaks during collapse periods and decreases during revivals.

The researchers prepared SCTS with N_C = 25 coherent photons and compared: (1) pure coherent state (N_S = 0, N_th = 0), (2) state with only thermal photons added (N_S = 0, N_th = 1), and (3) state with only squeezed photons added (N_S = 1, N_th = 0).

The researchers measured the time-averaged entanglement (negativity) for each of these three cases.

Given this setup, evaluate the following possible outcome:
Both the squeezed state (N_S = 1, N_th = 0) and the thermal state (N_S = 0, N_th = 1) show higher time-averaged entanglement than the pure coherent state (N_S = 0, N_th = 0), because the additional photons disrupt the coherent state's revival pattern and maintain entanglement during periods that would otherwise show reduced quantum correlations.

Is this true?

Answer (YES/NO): NO